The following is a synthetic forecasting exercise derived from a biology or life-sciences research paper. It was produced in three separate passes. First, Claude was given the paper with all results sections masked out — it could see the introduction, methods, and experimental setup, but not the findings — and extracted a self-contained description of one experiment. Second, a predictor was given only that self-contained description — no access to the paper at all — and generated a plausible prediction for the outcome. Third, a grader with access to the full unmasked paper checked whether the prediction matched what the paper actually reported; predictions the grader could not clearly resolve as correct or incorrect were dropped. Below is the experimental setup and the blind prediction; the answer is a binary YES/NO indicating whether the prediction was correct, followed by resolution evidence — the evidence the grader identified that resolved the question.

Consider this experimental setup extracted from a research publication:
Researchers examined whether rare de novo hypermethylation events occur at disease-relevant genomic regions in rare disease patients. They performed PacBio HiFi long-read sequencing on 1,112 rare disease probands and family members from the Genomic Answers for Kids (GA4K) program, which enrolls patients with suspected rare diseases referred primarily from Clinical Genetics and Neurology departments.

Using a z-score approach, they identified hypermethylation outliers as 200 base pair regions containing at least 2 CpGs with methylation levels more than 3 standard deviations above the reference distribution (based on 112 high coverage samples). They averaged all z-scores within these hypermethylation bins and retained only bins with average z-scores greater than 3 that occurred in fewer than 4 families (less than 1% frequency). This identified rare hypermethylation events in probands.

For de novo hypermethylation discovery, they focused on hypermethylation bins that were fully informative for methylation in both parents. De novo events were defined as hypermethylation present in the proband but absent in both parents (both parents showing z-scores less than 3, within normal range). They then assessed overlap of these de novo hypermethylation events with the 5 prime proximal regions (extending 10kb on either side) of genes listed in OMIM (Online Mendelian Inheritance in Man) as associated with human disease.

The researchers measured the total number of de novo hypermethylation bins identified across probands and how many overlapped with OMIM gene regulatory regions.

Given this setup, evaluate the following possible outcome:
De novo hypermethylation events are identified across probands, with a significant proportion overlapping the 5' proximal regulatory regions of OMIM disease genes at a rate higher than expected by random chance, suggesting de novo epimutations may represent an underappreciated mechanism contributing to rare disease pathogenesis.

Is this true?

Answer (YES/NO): NO